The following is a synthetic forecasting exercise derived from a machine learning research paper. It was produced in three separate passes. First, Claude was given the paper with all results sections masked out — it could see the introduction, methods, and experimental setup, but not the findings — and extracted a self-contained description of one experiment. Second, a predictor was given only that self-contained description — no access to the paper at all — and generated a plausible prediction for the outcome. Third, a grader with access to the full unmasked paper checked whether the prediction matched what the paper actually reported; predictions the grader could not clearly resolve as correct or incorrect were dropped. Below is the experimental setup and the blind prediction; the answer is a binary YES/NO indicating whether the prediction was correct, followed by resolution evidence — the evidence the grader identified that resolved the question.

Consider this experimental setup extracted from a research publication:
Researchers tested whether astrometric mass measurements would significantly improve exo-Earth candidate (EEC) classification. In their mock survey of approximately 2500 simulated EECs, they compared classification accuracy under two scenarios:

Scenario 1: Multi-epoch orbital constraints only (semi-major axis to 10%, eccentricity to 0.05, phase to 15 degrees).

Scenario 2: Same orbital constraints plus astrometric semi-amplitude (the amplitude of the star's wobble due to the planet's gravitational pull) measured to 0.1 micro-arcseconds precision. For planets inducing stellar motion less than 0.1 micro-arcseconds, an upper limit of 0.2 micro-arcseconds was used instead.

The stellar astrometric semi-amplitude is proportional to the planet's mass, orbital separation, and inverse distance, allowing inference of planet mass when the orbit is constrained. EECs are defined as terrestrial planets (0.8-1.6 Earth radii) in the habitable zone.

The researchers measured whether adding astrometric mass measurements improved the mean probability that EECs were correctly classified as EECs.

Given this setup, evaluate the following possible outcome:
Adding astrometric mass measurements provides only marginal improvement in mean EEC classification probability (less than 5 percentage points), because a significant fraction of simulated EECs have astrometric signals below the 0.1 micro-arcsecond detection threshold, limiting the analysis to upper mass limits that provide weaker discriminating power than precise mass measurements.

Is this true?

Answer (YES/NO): NO